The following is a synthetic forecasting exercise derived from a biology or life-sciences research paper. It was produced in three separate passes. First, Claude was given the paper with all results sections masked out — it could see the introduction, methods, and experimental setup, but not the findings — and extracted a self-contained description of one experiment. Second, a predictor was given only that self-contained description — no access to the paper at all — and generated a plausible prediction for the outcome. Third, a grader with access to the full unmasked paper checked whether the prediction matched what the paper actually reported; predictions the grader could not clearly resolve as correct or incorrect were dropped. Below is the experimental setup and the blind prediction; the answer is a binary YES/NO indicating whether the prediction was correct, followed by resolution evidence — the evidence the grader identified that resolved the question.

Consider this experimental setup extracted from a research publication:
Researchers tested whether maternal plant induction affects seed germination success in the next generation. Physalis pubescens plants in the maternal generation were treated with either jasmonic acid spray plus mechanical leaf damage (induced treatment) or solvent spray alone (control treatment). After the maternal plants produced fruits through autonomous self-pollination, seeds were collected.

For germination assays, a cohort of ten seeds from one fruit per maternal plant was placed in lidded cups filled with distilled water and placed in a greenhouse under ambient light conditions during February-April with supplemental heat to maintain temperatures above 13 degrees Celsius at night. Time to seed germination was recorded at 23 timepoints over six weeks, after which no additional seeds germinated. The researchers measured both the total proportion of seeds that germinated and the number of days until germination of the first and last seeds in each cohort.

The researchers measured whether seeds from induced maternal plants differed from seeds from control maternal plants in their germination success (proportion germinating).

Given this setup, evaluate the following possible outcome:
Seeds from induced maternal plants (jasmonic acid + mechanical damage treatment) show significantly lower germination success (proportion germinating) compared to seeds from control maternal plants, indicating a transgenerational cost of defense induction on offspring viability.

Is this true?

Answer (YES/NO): NO